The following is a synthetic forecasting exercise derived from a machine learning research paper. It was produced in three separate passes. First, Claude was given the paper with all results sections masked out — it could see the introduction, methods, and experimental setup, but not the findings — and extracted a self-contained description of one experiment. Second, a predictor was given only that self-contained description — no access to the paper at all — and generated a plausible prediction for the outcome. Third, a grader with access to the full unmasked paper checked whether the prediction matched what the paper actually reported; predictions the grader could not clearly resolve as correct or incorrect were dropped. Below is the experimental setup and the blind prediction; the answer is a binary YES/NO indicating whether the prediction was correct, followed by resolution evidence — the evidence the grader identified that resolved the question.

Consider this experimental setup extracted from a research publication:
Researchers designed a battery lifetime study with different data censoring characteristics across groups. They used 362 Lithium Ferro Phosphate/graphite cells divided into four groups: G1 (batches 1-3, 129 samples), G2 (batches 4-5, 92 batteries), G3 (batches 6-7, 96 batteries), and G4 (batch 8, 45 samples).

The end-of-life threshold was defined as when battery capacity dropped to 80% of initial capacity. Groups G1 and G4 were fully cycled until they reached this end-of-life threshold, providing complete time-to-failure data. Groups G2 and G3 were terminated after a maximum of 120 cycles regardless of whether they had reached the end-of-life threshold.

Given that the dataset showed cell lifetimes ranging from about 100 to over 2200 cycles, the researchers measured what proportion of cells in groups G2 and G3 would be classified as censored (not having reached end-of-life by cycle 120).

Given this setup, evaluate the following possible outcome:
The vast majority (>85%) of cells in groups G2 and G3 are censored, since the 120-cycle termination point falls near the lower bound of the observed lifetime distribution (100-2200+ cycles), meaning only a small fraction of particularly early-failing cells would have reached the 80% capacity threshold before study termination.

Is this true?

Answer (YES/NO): NO